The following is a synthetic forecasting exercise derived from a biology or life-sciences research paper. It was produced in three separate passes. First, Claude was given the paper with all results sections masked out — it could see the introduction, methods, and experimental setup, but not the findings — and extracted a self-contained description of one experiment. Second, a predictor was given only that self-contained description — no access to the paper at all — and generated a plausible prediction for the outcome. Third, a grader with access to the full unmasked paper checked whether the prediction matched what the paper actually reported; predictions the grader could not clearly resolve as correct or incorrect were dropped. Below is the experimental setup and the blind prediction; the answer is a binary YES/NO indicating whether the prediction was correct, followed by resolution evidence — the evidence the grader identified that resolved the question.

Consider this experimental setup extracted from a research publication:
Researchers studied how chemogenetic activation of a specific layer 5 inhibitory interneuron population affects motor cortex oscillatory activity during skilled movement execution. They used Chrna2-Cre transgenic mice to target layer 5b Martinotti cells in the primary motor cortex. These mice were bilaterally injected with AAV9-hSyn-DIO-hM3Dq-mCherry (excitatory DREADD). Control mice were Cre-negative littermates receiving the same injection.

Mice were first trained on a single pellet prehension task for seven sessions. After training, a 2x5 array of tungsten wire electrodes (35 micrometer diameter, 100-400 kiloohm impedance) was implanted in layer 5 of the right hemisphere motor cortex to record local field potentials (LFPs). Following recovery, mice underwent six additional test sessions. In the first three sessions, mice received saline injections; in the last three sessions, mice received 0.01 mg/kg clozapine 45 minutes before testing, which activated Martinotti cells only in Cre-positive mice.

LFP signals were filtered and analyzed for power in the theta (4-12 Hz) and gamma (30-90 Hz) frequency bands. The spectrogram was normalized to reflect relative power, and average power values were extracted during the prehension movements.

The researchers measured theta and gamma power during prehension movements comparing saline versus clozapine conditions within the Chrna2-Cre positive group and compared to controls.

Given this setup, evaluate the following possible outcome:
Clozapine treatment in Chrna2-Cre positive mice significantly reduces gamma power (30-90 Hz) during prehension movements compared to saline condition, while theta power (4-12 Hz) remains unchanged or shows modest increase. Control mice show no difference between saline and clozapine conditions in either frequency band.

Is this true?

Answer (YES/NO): NO